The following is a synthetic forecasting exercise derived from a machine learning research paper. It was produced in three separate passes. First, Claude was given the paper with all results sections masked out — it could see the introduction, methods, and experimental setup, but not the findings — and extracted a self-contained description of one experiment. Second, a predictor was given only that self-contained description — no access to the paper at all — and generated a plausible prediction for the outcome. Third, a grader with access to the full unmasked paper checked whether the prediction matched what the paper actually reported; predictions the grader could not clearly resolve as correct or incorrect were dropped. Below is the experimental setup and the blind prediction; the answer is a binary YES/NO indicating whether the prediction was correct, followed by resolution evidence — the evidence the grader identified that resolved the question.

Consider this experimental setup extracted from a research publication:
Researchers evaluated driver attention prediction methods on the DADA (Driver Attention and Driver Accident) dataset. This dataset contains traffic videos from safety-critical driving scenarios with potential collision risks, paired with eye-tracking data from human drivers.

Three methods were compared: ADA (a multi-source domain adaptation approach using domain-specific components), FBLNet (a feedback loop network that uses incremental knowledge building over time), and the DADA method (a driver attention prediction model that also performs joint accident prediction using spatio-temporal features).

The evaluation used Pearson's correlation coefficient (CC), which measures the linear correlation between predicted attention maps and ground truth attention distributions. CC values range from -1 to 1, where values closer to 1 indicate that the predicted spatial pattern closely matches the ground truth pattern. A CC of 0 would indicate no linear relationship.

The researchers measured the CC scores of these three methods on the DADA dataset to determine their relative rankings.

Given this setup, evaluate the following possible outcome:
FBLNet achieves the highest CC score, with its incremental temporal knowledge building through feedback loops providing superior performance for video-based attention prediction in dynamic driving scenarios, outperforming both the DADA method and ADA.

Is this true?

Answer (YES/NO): NO